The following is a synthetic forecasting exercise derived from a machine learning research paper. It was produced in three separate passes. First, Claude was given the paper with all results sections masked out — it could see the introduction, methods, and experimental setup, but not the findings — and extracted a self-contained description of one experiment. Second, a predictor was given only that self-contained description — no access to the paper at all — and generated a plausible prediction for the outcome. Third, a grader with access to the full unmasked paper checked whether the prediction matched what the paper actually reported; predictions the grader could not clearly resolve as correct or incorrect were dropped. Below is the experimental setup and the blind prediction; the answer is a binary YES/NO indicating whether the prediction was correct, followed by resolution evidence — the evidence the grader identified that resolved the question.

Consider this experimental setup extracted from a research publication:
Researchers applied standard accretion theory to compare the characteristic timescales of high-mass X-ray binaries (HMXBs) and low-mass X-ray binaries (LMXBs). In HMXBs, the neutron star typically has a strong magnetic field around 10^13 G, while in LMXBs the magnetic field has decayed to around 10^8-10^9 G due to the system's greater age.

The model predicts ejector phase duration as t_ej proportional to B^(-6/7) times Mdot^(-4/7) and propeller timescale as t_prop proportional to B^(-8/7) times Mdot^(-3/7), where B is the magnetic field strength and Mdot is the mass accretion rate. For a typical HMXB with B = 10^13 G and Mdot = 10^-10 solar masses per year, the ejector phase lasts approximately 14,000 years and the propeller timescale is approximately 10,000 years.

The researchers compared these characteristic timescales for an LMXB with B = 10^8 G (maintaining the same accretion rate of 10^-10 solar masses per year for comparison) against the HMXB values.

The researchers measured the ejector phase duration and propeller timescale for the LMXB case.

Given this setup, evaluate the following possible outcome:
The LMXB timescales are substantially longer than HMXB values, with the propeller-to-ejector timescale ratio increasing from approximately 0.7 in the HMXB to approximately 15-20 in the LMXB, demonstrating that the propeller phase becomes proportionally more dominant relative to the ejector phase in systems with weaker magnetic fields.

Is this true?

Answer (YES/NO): NO